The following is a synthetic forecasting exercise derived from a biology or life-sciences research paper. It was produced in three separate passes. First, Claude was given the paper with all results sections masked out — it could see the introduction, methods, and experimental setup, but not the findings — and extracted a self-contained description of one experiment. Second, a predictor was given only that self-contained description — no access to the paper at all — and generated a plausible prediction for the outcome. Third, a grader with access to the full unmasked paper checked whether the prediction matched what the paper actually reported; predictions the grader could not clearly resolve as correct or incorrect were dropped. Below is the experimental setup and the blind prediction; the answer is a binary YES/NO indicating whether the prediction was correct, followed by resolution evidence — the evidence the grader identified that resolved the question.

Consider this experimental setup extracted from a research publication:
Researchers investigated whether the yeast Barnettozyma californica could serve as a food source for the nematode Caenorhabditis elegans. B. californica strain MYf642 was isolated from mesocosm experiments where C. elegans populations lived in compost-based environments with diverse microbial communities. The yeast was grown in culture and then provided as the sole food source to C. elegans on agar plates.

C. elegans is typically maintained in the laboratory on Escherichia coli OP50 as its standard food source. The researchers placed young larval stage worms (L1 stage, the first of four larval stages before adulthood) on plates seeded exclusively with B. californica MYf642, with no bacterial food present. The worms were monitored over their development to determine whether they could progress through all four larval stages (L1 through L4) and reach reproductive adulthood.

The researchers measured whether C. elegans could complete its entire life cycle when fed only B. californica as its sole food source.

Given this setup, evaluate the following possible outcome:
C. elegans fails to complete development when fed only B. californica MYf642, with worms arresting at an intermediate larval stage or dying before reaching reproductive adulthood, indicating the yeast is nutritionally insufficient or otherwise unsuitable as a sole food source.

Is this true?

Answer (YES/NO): NO